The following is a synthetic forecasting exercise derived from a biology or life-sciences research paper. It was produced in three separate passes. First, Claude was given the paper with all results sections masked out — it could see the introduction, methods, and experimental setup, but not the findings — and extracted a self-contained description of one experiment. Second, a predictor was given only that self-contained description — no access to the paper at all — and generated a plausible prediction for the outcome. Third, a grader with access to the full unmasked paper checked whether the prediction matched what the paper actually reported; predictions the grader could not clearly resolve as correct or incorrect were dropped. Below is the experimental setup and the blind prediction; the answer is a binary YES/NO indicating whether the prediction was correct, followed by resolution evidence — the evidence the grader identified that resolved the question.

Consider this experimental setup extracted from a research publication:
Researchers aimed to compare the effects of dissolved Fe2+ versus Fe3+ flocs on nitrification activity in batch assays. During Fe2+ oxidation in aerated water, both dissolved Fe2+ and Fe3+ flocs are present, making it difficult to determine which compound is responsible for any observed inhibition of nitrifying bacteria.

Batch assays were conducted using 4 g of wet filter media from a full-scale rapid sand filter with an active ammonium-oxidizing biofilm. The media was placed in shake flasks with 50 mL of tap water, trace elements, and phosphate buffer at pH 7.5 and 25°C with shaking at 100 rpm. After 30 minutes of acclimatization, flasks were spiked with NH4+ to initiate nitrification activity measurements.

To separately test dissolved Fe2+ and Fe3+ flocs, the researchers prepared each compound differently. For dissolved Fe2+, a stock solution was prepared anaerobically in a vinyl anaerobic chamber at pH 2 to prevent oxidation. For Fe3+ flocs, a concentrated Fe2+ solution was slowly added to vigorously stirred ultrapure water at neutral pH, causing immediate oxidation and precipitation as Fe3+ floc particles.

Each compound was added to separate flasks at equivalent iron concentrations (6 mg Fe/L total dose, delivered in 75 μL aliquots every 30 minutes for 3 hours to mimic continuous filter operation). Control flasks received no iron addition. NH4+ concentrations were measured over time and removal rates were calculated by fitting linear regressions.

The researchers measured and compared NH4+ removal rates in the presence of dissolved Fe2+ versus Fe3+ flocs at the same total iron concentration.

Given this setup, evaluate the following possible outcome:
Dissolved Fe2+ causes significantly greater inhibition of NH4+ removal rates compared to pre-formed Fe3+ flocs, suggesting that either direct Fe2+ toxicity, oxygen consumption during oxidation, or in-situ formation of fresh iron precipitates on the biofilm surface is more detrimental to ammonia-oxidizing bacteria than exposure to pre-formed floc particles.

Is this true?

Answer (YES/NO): NO